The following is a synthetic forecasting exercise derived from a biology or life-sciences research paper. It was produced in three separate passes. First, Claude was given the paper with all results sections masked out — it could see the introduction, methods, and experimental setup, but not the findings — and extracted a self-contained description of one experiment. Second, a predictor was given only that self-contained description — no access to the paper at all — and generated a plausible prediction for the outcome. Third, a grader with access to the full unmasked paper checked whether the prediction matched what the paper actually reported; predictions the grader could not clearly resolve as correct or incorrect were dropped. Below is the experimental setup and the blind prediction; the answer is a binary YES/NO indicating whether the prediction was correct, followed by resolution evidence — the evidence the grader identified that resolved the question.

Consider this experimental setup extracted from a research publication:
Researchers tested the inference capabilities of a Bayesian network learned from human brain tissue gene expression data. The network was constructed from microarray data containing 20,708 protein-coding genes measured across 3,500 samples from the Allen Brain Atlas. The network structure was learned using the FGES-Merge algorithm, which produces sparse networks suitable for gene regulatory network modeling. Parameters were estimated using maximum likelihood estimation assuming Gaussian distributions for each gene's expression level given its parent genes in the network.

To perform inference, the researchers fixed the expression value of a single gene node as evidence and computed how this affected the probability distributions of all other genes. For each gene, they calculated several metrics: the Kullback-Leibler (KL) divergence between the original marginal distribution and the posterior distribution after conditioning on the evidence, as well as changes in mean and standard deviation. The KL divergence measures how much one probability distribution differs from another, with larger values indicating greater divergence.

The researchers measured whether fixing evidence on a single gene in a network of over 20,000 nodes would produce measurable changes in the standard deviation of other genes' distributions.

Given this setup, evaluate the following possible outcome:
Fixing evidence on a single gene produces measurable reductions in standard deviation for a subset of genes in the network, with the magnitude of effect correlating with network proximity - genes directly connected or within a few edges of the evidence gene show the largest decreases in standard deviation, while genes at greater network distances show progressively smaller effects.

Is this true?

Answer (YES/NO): NO